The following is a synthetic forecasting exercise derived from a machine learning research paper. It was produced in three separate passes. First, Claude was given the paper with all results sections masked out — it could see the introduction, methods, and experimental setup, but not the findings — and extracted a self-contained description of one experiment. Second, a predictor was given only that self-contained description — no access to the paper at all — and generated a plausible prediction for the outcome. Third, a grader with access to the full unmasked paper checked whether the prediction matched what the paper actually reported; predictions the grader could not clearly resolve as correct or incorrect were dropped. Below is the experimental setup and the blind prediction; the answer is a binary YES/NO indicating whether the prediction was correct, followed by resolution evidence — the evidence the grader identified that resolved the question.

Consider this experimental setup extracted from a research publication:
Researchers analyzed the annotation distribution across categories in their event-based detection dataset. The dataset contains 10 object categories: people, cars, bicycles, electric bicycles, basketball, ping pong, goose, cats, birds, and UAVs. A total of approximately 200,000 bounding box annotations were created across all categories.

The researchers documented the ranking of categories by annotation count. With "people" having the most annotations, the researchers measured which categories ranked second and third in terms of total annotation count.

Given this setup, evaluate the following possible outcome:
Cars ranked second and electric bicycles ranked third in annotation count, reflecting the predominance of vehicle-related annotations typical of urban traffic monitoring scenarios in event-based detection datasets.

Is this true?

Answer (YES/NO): NO